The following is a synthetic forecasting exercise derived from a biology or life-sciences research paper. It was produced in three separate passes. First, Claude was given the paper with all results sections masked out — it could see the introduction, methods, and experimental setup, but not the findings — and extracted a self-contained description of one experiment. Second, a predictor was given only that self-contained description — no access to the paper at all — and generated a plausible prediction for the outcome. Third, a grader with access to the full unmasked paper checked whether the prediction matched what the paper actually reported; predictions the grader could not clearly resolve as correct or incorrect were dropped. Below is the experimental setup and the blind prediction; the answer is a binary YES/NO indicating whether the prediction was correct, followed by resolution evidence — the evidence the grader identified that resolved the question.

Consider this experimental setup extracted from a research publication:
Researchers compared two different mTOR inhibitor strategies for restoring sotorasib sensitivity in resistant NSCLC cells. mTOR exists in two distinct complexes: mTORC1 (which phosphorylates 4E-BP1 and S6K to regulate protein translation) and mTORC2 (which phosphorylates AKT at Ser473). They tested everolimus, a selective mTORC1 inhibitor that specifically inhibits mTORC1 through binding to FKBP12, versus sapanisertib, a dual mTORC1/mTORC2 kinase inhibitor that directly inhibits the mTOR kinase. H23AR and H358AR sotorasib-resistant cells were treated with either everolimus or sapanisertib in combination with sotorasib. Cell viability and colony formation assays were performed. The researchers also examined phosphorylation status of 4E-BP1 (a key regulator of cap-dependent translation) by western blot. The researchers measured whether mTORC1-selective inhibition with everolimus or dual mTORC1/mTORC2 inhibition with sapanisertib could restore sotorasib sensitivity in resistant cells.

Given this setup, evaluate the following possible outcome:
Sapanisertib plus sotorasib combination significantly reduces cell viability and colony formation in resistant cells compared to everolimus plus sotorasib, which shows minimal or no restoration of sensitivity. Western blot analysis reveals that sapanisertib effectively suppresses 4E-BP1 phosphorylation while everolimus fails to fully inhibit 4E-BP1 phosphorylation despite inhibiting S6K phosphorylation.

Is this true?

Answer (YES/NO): YES